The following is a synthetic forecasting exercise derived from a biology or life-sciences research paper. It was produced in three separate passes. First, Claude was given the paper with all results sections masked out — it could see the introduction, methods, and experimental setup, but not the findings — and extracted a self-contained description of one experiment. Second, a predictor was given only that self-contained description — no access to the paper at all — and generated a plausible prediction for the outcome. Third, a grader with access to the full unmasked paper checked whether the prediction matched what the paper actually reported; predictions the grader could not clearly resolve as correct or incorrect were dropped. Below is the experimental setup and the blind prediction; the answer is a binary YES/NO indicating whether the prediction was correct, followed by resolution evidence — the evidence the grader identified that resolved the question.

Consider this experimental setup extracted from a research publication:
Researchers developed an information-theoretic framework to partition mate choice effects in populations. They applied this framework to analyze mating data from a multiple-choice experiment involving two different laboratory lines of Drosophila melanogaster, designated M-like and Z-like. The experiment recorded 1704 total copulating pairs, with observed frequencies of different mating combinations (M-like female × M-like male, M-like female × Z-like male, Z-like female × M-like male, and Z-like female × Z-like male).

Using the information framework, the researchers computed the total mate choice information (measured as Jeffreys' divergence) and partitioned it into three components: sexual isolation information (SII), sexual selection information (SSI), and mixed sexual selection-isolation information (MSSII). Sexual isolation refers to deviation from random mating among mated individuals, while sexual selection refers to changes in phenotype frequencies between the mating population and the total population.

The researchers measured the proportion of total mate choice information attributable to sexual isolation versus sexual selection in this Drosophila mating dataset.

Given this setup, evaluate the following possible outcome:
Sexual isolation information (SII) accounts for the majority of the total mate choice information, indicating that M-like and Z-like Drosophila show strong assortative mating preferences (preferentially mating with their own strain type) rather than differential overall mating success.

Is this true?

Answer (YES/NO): YES